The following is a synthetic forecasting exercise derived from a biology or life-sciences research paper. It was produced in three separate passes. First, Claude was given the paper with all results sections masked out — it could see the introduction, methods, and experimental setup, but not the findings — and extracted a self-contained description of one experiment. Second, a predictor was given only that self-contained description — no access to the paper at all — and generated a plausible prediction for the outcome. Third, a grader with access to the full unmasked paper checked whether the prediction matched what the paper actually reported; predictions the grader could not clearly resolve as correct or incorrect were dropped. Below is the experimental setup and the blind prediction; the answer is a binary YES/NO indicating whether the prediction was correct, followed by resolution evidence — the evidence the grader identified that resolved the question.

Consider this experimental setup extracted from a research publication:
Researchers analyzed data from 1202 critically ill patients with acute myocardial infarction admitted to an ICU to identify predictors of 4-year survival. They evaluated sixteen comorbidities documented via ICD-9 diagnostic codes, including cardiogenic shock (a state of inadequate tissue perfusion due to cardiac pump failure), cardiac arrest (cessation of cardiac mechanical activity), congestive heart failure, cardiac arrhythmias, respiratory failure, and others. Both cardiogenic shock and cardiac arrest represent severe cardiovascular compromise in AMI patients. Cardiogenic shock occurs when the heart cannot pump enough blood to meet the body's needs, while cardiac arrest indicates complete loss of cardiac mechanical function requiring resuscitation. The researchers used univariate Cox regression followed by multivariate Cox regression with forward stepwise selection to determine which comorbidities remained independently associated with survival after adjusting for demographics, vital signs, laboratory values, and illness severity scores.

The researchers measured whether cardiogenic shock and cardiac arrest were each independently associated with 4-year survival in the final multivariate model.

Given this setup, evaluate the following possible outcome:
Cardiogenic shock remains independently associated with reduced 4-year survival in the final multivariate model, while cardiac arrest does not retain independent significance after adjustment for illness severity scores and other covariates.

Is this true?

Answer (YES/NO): YES